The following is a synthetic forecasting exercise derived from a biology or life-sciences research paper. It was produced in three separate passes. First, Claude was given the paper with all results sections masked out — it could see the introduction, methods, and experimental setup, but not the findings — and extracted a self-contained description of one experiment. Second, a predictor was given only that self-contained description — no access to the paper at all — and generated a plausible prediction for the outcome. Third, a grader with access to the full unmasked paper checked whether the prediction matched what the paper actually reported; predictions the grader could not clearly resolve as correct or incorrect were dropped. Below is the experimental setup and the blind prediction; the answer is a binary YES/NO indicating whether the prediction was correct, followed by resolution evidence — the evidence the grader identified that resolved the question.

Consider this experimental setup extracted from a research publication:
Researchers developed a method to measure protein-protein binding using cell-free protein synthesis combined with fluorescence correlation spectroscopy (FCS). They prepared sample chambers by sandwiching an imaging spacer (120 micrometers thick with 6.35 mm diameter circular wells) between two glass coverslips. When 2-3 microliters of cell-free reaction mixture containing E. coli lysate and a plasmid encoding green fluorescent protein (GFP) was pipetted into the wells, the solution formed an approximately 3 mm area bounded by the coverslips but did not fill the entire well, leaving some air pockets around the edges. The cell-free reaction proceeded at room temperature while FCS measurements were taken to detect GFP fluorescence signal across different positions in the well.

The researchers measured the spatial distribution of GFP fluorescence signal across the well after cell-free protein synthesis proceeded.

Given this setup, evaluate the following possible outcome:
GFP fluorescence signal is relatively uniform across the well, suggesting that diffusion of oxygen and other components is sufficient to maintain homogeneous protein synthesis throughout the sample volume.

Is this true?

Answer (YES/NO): NO